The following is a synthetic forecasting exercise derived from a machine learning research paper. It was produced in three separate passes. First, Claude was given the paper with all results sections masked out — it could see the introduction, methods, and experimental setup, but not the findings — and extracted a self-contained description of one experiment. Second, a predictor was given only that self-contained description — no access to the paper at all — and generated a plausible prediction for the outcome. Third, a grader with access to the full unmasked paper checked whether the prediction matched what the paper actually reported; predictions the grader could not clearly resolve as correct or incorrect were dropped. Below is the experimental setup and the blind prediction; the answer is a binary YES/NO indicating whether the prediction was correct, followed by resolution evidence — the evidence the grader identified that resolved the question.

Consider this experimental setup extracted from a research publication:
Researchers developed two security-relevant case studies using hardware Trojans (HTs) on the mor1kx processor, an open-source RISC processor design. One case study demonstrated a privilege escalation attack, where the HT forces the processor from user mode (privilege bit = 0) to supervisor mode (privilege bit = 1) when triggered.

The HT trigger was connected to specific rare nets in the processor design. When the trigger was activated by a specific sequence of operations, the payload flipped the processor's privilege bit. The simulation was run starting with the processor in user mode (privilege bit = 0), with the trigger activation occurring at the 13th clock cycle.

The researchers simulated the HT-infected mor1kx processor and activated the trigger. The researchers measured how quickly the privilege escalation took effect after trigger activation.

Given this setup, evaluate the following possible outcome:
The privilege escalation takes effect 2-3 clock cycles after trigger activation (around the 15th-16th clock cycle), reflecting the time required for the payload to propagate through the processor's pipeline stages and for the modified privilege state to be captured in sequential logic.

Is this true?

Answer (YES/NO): NO